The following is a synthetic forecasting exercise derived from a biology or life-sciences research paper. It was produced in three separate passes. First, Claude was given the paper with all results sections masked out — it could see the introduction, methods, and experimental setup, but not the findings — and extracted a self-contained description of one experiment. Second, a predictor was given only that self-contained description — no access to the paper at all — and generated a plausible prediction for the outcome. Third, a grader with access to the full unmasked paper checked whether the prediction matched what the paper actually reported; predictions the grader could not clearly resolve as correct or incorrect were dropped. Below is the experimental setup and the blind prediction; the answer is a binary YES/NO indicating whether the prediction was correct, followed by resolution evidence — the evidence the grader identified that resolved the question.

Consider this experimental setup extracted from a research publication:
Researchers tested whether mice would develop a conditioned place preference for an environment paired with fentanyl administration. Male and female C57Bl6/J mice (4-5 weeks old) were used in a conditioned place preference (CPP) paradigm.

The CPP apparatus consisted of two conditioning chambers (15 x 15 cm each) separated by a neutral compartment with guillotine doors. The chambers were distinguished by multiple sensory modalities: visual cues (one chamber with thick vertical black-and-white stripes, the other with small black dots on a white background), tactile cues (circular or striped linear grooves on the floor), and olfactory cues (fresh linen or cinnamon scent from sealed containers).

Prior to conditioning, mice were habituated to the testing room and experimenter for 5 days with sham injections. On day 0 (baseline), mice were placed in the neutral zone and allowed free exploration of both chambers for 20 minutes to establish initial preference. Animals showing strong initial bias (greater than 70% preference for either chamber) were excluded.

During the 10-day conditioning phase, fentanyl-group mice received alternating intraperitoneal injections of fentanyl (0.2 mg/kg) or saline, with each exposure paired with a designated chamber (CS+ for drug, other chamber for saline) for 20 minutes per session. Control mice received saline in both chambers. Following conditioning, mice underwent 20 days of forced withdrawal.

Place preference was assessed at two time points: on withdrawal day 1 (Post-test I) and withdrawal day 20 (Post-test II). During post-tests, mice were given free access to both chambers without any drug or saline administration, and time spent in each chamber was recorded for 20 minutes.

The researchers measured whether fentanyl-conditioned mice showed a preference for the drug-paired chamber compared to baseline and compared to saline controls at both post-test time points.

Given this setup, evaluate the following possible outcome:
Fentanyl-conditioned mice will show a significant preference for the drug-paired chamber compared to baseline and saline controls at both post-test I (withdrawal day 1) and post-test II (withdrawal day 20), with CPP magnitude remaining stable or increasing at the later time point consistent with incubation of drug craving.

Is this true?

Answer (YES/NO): YES